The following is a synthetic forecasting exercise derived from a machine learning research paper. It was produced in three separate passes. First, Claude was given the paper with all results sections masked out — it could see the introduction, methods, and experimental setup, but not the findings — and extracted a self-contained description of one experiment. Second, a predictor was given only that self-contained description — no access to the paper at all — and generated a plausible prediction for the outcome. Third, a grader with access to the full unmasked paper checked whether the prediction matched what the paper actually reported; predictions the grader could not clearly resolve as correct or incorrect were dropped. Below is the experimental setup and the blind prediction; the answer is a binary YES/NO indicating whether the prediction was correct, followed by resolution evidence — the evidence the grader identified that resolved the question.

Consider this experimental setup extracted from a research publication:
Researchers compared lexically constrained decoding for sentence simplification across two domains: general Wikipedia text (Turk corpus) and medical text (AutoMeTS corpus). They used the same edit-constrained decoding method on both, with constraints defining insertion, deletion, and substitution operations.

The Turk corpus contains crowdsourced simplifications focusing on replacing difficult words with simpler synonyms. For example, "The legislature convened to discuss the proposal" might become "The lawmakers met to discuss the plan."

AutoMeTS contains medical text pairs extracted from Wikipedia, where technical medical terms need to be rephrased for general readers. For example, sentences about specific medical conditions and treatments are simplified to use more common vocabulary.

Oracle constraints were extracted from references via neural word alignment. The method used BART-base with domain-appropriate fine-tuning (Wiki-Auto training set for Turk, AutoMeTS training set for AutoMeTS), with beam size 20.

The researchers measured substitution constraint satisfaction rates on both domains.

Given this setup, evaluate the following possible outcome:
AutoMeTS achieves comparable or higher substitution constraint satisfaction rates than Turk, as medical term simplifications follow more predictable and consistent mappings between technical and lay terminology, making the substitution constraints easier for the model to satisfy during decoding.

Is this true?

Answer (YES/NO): NO